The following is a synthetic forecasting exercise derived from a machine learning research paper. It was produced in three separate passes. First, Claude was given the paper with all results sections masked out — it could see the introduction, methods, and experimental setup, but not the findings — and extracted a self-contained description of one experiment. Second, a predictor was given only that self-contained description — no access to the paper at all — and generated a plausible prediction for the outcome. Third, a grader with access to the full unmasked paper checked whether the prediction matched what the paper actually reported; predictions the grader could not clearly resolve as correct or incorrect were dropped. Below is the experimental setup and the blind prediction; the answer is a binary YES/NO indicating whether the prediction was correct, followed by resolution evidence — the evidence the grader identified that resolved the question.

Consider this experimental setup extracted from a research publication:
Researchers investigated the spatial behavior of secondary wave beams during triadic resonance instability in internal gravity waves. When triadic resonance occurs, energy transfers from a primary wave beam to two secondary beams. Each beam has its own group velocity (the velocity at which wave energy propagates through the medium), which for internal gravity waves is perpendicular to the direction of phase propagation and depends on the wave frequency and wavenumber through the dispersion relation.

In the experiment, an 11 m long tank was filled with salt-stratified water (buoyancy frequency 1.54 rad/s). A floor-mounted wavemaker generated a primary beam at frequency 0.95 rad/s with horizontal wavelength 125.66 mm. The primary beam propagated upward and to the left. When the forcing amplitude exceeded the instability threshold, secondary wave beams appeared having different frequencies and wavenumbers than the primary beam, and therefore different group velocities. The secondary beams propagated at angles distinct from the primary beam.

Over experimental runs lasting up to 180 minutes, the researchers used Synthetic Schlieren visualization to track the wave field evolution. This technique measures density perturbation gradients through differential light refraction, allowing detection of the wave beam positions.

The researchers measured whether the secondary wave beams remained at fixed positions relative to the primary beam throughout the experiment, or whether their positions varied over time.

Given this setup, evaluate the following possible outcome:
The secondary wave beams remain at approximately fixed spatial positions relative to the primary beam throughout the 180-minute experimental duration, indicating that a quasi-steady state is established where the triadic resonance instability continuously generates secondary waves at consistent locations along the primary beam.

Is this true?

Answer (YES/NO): NO